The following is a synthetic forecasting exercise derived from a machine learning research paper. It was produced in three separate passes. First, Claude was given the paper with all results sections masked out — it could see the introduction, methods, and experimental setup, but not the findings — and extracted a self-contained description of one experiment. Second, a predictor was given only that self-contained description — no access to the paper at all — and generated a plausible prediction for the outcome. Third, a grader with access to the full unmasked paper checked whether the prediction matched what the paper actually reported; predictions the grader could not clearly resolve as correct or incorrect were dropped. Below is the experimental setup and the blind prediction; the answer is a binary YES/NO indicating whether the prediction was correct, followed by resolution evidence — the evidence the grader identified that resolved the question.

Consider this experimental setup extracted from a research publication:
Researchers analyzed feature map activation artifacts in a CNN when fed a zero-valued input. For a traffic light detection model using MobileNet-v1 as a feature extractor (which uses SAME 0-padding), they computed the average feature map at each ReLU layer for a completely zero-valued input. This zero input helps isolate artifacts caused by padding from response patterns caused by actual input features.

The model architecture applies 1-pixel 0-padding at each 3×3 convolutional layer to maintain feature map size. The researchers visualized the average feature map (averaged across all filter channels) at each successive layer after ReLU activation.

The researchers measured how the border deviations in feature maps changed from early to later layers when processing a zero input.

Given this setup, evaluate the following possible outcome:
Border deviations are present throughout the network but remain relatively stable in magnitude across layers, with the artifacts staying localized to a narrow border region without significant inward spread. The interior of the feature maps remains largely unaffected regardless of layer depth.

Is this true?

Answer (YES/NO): NO